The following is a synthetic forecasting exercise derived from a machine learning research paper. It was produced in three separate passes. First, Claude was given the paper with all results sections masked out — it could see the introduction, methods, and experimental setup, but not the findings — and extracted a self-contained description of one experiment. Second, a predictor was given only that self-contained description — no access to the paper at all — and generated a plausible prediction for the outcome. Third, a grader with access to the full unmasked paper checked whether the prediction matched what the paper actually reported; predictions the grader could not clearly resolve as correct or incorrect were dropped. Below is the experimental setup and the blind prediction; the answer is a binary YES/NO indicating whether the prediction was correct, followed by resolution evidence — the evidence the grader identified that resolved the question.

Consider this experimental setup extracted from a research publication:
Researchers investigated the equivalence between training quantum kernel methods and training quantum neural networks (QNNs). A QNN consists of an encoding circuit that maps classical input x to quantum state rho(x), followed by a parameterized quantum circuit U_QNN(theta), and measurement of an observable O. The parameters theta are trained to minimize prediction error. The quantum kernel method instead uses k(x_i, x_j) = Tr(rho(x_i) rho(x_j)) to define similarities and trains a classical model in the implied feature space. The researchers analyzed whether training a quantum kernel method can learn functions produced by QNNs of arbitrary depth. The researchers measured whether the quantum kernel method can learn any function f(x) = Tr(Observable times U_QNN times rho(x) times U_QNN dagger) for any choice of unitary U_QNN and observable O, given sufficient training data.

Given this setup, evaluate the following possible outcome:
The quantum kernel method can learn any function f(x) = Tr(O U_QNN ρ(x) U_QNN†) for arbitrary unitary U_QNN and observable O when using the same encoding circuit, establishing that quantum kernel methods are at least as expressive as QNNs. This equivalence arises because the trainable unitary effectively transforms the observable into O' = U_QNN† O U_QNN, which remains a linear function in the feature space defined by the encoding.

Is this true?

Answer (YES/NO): YES